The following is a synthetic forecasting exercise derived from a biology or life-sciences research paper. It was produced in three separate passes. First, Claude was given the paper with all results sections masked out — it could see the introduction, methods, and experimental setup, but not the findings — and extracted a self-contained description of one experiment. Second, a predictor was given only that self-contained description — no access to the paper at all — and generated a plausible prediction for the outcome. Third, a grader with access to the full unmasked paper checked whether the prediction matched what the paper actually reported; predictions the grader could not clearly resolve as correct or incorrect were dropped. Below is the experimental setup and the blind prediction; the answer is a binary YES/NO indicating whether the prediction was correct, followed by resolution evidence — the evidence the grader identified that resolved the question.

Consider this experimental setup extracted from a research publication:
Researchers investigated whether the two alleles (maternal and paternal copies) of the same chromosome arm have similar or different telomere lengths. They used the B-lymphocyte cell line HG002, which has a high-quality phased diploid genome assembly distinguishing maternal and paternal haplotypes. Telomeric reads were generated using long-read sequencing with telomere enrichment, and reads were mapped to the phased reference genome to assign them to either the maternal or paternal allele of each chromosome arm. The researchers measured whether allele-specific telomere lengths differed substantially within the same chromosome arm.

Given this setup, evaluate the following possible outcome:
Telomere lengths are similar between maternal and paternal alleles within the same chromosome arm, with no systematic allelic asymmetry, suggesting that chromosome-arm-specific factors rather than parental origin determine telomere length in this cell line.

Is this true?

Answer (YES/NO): NO